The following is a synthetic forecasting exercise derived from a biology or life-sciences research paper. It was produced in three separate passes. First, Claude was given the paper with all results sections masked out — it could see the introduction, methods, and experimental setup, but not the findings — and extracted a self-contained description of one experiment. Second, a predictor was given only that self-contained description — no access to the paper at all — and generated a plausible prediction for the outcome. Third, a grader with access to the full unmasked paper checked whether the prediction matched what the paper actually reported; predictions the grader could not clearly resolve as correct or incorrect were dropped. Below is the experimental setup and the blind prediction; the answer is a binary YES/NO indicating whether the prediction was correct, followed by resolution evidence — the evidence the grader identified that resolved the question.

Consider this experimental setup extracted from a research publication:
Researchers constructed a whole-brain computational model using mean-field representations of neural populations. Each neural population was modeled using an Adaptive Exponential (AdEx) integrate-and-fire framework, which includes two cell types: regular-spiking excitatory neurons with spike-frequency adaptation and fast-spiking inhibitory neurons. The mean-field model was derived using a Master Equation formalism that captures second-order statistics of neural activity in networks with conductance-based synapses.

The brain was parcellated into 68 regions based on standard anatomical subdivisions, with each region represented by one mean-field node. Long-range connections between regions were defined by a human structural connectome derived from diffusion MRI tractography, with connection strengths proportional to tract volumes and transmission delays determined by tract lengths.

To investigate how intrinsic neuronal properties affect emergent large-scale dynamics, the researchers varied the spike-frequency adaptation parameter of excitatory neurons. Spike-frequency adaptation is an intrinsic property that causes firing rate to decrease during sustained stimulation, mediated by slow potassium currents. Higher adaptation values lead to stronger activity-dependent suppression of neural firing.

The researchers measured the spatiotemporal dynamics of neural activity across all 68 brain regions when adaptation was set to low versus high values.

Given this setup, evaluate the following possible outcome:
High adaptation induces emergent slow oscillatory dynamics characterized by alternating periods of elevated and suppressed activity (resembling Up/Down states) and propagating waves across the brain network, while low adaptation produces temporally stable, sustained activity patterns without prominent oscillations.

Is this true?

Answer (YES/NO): YES